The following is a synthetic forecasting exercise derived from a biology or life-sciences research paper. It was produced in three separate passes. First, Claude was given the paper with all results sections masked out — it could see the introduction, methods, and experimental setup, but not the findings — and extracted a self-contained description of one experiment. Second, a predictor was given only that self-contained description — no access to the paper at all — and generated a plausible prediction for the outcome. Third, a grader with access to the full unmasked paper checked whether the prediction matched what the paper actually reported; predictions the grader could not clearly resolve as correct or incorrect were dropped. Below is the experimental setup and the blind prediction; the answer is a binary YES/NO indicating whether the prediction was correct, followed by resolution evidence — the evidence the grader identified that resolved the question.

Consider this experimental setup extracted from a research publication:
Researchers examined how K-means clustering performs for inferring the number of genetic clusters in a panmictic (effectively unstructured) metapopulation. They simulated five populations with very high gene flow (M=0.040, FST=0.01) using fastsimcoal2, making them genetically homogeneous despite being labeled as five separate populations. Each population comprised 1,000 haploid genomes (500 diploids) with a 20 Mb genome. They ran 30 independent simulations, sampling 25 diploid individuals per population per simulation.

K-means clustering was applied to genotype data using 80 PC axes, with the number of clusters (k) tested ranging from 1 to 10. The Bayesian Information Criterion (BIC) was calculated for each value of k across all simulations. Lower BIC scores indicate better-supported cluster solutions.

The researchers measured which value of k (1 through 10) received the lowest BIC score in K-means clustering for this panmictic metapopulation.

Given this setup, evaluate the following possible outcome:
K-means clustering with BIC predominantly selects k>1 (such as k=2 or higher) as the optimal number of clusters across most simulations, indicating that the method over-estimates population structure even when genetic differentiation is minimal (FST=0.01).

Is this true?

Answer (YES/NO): NO